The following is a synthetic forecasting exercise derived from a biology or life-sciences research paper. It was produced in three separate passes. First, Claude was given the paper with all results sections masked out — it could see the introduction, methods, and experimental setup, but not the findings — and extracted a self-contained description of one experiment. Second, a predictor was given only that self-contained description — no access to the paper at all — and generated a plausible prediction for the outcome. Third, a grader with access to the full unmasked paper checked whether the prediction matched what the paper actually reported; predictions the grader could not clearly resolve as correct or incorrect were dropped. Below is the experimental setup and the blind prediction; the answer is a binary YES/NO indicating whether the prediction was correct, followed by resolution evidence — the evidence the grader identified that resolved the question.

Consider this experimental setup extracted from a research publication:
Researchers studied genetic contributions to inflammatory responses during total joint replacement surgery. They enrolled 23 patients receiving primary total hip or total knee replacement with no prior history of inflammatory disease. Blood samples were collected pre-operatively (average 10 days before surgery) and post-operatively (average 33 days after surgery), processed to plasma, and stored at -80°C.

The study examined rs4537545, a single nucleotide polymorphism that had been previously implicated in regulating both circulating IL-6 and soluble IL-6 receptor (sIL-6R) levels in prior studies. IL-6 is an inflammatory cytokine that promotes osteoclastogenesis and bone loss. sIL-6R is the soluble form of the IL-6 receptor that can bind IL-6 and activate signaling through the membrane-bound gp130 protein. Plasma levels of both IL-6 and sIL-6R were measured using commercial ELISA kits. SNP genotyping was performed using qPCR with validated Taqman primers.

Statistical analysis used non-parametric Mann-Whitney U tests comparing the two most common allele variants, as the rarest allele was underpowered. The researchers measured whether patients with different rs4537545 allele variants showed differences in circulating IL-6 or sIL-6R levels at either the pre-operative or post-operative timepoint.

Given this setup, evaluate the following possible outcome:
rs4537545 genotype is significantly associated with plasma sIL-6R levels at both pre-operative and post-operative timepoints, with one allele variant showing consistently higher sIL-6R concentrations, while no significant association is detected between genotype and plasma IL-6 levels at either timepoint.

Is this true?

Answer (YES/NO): NO